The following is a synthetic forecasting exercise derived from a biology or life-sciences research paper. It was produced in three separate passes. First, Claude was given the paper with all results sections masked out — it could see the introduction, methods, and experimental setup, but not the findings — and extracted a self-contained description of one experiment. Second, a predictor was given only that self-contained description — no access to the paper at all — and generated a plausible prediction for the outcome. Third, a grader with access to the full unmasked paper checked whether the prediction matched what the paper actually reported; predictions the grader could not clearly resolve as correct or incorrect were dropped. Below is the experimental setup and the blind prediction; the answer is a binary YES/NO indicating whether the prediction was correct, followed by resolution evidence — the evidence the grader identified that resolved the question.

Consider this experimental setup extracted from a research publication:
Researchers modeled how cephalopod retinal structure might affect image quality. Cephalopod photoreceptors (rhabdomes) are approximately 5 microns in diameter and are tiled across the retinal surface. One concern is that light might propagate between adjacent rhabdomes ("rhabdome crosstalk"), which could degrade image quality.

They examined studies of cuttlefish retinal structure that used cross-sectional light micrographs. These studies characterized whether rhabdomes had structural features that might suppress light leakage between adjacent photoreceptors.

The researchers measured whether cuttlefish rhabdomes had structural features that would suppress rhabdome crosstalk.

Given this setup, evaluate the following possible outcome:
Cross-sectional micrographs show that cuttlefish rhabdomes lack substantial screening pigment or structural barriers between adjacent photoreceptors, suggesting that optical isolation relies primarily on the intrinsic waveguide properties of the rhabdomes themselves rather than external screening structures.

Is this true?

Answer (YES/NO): NO